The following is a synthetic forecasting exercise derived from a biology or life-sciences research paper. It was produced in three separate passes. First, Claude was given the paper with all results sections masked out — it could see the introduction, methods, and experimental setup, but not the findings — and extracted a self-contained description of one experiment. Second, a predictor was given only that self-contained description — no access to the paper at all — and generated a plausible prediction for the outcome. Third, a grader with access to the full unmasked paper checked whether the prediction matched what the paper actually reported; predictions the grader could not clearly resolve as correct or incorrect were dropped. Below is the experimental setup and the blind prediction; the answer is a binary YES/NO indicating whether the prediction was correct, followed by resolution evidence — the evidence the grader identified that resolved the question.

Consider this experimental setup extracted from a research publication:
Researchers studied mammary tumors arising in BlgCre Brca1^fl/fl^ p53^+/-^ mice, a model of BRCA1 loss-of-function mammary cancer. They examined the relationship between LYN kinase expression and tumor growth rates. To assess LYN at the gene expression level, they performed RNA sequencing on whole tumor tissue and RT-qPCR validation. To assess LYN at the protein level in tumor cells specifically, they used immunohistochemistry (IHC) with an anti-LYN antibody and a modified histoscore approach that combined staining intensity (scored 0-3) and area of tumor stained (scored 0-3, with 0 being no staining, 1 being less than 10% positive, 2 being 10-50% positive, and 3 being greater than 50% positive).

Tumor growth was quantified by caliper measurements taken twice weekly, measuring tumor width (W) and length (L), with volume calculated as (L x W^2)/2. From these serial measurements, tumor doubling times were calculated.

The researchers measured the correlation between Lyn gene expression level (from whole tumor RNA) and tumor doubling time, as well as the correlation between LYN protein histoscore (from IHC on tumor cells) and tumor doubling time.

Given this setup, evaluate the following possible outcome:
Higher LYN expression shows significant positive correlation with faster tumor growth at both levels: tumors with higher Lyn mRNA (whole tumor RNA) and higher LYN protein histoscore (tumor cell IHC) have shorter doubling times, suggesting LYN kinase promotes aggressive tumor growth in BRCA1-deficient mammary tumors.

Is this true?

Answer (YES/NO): NO